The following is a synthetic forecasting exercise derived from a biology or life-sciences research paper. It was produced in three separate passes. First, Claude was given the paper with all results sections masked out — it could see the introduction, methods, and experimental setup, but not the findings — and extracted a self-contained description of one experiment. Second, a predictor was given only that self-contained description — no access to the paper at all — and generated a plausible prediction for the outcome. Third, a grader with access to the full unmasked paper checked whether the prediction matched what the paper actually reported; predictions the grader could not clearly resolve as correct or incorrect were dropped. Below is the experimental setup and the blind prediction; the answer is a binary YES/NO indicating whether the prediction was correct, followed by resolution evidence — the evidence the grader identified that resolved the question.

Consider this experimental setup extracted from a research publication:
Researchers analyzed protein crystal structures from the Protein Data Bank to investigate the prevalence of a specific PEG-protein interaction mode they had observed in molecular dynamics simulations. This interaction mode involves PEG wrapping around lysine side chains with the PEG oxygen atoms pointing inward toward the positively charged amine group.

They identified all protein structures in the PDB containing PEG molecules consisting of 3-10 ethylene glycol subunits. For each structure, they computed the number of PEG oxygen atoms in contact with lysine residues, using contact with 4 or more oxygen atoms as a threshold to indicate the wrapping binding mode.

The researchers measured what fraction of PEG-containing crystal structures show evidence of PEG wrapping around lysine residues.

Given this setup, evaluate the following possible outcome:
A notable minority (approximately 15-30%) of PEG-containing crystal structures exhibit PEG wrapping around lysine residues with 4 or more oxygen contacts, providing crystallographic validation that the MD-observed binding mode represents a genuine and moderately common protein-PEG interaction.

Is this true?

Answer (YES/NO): YES